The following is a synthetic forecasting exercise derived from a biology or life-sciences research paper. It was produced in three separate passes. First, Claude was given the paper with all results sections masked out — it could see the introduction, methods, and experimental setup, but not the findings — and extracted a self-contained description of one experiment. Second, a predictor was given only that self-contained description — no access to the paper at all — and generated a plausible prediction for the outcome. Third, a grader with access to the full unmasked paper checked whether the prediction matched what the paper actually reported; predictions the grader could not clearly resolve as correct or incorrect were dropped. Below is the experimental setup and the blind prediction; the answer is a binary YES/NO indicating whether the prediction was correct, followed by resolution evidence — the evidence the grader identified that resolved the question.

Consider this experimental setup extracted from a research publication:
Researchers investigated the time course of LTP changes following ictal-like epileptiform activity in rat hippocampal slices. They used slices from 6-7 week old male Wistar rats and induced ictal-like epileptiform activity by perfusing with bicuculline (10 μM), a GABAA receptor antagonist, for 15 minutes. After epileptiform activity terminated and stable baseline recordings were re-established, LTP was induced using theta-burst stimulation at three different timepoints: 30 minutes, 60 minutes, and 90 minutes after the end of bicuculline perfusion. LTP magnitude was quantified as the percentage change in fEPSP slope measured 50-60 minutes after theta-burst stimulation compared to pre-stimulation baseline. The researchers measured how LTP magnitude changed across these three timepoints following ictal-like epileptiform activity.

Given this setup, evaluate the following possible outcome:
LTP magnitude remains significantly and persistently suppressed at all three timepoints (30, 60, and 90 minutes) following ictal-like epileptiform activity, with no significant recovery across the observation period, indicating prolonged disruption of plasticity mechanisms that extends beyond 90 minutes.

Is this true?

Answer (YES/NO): NO